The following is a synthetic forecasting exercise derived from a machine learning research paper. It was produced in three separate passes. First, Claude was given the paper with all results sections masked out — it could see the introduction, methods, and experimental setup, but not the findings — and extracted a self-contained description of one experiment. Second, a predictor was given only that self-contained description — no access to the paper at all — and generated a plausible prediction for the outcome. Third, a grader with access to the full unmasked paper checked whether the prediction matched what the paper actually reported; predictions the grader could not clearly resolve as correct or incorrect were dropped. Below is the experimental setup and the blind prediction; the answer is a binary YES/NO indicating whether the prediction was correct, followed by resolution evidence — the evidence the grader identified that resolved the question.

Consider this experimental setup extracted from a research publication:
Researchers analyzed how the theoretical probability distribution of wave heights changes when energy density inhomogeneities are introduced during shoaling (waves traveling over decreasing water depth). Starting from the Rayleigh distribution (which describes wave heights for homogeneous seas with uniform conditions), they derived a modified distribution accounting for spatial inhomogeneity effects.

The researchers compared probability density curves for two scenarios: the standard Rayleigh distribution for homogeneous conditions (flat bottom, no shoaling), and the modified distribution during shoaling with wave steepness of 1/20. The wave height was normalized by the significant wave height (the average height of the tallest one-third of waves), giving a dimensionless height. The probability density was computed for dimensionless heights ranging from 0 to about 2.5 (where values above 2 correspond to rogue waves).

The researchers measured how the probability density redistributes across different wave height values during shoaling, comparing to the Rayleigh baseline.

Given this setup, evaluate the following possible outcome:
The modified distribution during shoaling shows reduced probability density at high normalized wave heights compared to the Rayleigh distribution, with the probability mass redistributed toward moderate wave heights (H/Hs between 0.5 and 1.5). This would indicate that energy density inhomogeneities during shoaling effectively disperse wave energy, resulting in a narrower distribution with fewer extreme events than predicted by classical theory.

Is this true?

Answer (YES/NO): NO